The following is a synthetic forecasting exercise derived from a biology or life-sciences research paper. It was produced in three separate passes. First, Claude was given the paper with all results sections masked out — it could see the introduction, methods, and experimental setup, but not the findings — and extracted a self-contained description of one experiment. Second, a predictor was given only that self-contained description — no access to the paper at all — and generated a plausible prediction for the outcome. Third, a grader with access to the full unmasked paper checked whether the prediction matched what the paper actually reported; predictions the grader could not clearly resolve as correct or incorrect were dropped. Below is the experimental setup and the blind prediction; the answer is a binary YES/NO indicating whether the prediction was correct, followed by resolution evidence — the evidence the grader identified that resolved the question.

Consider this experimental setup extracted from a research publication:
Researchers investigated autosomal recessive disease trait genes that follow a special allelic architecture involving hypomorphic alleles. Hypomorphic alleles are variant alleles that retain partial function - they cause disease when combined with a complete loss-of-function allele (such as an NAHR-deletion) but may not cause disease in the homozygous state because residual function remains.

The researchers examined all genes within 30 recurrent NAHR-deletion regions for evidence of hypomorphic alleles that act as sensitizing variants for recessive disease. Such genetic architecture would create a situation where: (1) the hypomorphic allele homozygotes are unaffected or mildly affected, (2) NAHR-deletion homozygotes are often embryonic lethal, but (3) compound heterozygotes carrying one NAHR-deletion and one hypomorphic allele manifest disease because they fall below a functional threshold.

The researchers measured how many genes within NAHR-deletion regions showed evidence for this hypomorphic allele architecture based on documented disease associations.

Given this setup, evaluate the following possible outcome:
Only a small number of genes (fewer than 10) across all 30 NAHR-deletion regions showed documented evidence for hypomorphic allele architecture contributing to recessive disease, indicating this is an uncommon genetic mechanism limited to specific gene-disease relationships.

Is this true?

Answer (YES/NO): YES